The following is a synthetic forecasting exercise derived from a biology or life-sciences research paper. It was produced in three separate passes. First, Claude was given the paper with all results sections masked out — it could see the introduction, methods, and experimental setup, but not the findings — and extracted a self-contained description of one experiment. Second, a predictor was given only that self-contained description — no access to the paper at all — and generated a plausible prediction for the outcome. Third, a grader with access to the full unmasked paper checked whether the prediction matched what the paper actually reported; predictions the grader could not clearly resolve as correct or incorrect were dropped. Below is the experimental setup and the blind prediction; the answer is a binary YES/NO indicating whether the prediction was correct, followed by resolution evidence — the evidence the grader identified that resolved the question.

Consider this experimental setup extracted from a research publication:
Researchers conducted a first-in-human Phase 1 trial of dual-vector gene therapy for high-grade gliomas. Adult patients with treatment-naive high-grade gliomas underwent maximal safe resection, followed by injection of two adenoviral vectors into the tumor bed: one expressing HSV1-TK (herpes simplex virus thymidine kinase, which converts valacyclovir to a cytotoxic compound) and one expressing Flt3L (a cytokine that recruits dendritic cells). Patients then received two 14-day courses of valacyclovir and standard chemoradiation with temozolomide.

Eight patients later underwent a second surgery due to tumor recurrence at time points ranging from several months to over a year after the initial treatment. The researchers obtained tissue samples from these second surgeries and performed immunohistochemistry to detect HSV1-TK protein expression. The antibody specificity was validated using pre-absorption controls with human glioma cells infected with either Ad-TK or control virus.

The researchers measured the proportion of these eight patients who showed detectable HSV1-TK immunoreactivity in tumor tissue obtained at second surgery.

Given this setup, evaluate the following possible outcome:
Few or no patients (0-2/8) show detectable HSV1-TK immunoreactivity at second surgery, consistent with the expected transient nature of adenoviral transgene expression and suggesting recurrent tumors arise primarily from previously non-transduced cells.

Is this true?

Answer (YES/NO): NO